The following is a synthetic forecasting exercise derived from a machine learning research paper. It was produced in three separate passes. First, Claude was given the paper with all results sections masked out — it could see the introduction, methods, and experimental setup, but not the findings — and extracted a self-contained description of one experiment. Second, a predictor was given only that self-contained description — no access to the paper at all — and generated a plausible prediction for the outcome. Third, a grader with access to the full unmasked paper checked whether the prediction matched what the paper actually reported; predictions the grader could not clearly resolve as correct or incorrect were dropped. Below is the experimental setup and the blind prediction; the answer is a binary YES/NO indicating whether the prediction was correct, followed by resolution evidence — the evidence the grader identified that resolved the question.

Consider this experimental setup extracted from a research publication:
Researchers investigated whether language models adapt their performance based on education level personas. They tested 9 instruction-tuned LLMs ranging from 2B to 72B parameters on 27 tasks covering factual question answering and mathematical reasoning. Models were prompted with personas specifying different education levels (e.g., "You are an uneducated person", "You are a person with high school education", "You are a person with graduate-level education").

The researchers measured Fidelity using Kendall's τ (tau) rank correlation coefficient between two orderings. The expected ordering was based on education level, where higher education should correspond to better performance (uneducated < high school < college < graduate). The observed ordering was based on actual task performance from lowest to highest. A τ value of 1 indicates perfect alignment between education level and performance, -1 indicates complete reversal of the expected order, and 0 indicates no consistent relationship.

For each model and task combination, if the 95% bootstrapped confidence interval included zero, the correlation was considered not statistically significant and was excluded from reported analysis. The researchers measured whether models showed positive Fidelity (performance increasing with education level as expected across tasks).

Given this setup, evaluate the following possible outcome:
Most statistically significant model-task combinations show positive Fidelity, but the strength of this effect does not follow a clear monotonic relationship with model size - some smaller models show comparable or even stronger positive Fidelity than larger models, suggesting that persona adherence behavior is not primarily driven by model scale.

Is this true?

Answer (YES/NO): NO